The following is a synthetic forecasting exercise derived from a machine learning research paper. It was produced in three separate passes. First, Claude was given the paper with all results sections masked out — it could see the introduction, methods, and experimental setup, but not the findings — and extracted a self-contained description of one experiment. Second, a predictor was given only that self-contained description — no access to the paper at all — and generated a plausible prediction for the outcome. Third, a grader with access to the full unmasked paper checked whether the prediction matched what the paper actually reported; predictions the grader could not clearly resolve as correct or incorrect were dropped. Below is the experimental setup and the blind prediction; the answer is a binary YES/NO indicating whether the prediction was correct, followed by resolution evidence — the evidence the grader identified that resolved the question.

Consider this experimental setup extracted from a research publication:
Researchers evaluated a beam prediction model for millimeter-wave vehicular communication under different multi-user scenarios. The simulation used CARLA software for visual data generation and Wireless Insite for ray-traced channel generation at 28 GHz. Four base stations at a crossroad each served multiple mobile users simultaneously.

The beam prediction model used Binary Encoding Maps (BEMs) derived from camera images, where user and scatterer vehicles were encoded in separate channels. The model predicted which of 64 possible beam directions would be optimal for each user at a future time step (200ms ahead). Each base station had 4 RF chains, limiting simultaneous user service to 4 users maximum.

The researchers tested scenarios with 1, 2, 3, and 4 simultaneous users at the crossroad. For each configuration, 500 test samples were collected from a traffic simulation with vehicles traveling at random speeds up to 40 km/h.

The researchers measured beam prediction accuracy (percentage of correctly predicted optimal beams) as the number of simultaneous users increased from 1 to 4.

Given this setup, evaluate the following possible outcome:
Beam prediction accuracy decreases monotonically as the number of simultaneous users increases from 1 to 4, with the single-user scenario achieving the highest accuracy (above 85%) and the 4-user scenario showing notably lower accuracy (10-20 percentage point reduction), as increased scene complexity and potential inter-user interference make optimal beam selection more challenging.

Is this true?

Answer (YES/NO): NO